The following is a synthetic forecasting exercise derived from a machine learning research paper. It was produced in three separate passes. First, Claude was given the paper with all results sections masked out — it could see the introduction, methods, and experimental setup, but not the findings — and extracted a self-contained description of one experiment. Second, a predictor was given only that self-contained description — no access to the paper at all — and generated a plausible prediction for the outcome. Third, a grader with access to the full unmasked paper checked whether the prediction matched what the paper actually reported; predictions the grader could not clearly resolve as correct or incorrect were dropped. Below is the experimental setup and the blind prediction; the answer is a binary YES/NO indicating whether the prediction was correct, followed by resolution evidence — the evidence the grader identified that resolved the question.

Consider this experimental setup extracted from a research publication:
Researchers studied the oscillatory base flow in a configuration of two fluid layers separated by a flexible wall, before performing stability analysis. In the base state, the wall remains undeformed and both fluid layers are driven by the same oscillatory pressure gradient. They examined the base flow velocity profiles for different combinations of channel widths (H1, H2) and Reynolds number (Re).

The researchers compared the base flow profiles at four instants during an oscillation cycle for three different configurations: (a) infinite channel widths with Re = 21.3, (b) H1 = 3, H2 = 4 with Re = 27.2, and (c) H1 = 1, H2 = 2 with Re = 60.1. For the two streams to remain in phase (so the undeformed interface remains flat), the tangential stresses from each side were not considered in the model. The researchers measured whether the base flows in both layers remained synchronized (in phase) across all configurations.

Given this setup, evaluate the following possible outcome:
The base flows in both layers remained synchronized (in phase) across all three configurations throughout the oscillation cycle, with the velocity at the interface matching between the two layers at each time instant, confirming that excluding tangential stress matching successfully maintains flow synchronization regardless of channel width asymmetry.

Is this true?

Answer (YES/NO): YES